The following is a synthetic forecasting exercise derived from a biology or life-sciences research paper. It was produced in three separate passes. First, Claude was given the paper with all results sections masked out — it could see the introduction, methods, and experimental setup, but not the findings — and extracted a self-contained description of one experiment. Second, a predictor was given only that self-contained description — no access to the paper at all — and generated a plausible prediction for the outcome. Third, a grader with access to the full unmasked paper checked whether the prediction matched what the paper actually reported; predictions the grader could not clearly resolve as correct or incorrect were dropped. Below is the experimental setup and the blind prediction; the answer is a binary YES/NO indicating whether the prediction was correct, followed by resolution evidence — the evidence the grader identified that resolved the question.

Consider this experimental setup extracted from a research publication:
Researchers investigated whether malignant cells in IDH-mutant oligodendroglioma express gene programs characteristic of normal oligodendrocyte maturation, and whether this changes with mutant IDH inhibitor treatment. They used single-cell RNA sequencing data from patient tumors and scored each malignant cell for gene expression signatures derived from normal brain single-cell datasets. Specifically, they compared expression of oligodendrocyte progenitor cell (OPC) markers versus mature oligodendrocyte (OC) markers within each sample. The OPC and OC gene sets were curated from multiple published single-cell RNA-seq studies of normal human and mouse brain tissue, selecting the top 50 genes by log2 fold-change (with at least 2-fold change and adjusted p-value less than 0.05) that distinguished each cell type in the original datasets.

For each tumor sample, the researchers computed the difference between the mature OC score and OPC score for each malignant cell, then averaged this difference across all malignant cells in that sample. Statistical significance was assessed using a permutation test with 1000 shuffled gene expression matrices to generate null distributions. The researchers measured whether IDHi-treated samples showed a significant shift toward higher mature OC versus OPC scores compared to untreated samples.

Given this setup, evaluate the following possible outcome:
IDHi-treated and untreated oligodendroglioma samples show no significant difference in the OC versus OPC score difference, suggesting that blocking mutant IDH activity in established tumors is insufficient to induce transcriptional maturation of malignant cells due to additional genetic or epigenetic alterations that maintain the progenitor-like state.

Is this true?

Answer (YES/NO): NO